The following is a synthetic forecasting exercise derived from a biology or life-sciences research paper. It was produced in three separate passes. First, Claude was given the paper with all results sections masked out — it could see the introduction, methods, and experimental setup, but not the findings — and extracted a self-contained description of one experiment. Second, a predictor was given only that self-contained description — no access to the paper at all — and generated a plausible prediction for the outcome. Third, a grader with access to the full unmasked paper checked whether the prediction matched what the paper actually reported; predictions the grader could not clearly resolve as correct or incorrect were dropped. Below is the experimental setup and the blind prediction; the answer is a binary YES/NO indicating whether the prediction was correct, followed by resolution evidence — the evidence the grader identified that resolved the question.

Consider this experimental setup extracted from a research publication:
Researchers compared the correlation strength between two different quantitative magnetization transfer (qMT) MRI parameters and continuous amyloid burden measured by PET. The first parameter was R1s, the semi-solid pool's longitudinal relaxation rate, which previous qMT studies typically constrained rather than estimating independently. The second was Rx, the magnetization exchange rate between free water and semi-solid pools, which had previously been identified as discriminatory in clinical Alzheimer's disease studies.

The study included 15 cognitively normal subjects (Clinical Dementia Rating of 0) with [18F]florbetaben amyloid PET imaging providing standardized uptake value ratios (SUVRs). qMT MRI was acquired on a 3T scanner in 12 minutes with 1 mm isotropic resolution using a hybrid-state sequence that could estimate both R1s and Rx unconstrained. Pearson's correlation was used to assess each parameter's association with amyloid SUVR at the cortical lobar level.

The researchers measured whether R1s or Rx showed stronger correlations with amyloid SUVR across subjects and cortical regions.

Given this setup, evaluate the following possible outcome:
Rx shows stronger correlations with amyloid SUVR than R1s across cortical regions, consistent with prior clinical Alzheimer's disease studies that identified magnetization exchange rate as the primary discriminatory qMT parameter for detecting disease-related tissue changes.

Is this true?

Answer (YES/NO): NO